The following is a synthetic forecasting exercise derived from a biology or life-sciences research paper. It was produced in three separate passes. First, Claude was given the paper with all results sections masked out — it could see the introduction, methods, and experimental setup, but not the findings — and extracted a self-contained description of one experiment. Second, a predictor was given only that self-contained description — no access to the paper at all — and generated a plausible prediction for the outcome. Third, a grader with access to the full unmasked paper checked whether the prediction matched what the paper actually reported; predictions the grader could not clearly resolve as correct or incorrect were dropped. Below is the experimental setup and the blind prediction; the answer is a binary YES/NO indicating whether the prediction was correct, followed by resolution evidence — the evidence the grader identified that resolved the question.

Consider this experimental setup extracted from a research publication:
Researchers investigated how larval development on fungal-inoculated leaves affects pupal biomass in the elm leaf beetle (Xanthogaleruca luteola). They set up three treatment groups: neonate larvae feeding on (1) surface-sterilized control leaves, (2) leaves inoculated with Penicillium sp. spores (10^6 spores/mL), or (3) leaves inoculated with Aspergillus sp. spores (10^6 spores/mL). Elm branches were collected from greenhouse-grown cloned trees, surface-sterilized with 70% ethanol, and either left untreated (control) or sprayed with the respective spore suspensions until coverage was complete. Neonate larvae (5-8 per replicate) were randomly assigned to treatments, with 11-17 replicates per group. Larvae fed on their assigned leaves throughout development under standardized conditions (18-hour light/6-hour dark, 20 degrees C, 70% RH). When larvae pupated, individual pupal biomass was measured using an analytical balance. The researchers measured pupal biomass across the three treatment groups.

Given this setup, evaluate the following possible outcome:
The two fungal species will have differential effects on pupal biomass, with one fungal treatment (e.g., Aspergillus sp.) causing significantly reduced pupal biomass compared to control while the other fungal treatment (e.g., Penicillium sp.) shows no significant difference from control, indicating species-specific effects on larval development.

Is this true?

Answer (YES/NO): NO